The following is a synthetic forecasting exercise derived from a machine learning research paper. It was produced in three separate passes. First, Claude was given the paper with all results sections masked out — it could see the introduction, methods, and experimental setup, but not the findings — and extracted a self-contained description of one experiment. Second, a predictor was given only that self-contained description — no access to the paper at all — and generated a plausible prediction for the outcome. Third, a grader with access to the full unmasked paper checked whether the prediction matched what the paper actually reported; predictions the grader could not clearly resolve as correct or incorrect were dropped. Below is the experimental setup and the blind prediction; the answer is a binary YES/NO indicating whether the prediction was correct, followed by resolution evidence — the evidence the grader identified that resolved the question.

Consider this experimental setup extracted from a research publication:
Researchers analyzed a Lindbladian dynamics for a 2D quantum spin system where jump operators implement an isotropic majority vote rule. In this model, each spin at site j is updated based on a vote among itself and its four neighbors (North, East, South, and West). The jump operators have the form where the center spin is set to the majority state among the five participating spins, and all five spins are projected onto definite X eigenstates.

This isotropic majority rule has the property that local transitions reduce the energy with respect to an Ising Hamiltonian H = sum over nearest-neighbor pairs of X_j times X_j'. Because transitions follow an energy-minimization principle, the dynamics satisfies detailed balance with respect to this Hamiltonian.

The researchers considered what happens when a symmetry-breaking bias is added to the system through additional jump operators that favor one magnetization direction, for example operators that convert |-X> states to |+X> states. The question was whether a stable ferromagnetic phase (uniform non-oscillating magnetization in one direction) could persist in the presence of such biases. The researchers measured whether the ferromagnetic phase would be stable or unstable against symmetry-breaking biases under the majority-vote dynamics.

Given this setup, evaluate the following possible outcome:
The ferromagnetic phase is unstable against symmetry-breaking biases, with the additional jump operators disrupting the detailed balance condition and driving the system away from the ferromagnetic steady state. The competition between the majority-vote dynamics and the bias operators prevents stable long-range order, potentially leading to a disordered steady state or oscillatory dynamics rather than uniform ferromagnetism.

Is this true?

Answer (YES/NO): NO